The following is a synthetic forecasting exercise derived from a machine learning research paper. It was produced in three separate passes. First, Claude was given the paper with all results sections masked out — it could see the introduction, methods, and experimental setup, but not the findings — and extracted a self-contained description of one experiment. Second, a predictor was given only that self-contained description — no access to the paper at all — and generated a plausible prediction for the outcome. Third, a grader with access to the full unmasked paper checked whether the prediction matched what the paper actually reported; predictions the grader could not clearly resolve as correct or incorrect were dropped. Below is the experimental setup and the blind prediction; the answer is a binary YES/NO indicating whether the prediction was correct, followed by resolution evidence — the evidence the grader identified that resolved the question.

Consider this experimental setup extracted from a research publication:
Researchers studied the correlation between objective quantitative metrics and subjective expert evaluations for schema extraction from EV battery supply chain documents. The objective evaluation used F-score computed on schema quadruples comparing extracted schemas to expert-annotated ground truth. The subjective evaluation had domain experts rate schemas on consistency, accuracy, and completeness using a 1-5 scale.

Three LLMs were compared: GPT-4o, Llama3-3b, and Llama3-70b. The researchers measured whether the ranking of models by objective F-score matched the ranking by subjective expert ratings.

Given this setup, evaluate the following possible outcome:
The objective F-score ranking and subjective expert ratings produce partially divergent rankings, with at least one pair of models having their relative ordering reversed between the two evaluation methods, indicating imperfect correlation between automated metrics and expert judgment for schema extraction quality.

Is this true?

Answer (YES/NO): NO